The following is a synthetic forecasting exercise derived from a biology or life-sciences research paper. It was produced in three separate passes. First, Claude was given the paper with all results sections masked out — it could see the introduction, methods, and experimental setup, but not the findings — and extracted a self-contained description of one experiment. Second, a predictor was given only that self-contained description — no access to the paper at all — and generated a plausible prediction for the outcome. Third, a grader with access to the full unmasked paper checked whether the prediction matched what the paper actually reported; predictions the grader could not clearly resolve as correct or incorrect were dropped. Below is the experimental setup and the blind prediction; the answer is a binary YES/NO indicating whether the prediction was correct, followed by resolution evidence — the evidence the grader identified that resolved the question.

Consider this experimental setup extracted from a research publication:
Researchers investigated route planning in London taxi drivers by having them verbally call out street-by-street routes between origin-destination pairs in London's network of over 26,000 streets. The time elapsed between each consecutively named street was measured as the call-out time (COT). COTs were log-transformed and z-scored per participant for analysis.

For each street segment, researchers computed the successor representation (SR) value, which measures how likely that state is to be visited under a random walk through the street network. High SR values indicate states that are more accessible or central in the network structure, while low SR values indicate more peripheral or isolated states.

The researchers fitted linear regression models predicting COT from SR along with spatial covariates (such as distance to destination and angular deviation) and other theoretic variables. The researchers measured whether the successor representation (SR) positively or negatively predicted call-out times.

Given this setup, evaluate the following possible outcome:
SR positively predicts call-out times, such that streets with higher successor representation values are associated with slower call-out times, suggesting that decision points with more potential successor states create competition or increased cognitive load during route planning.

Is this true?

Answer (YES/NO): NO